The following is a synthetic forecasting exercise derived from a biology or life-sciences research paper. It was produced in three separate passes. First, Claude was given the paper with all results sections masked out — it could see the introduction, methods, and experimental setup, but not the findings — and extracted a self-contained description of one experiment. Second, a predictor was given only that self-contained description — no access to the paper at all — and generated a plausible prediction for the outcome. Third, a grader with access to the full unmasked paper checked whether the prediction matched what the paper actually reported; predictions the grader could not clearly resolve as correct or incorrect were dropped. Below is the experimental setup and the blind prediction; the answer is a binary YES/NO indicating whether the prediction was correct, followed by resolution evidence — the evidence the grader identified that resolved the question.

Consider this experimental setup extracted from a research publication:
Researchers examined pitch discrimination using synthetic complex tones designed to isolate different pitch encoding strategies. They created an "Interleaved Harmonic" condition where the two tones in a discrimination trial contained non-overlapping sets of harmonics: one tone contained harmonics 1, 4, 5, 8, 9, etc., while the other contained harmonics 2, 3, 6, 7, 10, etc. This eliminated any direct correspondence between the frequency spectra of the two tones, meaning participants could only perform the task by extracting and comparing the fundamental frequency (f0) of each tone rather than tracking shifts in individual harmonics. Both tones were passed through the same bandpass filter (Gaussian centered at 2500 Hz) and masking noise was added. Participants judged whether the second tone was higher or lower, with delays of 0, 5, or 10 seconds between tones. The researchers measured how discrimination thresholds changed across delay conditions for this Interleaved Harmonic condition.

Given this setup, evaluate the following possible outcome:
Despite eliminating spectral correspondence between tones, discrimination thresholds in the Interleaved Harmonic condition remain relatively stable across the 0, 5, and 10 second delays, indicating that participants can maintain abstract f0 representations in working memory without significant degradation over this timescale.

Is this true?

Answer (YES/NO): YES